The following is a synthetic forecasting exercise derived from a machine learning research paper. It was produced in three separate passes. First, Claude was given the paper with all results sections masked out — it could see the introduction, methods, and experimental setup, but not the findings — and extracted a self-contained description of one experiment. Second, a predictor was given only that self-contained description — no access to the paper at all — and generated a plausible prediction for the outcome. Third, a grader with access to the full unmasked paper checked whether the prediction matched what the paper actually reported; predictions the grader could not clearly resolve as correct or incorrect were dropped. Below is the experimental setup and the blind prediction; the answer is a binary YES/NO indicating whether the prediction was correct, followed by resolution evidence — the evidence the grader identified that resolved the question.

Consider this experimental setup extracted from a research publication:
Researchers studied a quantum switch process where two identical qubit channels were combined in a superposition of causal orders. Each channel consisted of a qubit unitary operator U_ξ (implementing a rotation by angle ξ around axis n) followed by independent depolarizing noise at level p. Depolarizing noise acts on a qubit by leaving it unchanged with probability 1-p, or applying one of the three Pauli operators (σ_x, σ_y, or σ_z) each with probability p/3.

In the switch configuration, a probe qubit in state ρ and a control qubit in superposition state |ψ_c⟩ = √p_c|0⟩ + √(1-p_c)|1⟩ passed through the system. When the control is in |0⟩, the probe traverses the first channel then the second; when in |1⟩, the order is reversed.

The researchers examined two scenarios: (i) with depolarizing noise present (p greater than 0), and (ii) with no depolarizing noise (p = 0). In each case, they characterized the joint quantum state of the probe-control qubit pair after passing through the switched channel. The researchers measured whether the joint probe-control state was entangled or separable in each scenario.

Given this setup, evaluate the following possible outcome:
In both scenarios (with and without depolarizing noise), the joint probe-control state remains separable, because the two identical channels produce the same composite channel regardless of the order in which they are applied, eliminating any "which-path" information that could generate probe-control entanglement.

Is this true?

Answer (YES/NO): NO